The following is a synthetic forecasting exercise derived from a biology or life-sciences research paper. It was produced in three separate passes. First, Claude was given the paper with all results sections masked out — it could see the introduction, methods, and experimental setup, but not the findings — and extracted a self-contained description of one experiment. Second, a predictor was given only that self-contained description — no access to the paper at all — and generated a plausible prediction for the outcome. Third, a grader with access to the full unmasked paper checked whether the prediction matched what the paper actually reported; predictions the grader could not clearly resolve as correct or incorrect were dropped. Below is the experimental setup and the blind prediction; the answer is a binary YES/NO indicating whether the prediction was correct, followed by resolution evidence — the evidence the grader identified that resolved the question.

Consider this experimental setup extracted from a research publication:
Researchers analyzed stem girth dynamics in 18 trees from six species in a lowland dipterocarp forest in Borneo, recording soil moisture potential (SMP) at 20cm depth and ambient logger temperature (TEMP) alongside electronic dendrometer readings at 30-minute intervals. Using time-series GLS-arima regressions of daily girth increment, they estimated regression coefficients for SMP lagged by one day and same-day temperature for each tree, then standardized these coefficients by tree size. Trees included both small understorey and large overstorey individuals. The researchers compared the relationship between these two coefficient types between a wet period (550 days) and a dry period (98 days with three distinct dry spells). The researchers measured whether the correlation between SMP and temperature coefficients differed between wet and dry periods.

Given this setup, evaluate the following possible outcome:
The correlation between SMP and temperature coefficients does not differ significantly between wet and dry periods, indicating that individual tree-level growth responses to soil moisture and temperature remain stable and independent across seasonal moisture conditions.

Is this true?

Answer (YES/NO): NO